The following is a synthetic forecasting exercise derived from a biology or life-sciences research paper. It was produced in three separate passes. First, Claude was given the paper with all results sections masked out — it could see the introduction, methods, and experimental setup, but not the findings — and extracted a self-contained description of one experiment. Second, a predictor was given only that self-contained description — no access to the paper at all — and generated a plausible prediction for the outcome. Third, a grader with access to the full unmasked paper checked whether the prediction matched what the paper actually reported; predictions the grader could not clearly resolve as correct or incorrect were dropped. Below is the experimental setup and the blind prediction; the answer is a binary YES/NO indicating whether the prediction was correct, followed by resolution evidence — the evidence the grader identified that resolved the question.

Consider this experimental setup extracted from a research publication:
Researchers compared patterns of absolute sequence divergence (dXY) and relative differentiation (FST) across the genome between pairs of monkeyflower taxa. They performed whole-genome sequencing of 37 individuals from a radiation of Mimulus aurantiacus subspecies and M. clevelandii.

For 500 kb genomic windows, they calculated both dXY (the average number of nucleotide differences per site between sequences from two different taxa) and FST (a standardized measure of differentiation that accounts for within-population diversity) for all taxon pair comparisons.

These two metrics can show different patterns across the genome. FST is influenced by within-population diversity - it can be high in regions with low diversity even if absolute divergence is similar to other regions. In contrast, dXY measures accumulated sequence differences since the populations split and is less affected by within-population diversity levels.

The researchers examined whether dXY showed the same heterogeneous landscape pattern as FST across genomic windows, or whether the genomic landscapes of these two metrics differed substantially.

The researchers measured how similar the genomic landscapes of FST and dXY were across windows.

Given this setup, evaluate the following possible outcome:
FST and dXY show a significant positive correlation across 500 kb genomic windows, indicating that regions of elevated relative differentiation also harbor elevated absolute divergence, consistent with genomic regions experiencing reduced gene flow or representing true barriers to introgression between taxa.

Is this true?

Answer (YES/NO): NO